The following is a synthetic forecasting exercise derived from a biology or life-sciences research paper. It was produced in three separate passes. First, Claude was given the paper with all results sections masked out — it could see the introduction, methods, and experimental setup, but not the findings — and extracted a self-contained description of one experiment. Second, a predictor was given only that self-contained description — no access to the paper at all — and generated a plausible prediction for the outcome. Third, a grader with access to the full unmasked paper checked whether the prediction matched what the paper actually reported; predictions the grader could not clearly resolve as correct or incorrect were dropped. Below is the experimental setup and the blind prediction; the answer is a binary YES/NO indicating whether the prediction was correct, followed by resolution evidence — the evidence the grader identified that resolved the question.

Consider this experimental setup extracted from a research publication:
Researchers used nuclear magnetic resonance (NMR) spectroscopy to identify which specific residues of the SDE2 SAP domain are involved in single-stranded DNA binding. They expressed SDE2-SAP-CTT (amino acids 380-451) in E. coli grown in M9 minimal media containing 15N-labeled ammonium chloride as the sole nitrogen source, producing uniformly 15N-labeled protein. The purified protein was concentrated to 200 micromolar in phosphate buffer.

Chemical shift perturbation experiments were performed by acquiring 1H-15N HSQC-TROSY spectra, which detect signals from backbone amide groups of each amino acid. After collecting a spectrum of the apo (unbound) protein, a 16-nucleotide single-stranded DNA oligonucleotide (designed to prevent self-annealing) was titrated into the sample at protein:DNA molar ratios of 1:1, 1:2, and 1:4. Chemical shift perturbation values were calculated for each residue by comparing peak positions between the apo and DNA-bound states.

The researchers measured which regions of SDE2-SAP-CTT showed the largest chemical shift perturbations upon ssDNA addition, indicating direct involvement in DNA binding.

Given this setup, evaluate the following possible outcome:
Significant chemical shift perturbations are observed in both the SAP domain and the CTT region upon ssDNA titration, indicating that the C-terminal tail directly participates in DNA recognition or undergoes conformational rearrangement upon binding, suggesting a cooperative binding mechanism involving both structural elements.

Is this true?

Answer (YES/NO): YES